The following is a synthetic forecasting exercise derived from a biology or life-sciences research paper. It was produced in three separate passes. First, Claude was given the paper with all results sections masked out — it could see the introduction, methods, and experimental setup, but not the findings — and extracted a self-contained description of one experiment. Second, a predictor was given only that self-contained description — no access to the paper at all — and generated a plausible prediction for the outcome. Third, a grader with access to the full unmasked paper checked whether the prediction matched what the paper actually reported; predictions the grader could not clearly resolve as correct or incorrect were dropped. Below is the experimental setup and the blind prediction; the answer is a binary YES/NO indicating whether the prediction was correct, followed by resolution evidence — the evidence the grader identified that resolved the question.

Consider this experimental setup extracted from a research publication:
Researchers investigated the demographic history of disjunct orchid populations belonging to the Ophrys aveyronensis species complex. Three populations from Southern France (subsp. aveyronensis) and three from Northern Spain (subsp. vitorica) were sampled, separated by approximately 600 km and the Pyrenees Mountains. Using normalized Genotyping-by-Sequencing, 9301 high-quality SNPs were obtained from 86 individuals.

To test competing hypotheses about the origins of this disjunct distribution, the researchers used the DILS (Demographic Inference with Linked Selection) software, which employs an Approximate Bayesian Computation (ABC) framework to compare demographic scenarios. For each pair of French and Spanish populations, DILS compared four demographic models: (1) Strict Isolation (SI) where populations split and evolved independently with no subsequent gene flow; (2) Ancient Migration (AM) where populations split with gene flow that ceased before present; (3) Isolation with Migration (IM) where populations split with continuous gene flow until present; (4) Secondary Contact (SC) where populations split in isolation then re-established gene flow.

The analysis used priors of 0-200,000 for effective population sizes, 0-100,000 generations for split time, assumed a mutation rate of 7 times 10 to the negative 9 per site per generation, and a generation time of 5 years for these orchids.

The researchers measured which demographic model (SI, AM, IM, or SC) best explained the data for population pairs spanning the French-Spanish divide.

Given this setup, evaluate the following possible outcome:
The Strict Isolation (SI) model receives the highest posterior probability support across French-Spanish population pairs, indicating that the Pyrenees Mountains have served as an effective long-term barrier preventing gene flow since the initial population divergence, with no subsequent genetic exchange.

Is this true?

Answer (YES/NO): NO